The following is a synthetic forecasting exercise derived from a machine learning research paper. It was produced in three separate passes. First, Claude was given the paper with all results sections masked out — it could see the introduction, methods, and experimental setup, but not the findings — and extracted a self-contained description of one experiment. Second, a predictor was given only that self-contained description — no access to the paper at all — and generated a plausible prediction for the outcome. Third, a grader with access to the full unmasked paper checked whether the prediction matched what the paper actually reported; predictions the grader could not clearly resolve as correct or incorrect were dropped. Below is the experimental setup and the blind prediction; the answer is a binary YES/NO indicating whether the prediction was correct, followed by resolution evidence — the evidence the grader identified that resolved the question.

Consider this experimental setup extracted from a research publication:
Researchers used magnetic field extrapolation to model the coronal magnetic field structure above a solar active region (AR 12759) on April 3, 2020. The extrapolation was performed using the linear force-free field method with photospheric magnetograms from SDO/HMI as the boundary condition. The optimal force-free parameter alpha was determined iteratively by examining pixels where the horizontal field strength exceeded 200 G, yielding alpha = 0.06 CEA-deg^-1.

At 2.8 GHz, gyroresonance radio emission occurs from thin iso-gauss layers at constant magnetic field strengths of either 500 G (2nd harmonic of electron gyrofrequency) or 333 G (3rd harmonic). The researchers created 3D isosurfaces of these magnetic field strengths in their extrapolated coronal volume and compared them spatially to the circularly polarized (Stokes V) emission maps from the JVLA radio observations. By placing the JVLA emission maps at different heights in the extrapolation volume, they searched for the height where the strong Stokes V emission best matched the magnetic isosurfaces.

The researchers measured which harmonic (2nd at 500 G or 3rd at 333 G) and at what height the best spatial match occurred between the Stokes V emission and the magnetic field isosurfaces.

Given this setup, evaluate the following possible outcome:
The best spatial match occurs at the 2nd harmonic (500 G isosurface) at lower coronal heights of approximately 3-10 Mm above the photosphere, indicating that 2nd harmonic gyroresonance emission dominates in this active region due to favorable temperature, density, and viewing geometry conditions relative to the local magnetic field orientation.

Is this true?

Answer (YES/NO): NO